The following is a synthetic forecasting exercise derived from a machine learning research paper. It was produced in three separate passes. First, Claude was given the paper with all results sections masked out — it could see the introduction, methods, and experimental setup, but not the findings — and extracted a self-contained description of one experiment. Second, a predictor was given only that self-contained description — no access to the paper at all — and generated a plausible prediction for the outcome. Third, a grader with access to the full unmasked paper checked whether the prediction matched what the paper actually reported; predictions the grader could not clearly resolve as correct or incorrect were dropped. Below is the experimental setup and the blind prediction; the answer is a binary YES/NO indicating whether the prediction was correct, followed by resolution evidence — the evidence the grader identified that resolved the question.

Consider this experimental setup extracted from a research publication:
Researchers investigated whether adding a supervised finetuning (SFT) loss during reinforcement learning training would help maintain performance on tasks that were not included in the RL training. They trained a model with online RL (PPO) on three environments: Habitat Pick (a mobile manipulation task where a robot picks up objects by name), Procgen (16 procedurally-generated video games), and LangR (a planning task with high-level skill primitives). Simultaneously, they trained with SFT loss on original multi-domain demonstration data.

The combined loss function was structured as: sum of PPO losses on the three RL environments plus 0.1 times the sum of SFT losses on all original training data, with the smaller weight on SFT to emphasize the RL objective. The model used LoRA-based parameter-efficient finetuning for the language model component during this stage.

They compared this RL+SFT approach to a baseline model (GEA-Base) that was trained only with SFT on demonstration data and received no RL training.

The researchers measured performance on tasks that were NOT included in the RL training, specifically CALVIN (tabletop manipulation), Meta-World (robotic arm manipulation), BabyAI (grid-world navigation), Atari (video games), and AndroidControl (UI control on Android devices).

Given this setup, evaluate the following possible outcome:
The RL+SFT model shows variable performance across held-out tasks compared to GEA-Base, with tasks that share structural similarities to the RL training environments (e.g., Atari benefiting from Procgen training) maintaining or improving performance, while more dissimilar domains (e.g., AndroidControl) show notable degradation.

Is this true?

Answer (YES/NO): NO